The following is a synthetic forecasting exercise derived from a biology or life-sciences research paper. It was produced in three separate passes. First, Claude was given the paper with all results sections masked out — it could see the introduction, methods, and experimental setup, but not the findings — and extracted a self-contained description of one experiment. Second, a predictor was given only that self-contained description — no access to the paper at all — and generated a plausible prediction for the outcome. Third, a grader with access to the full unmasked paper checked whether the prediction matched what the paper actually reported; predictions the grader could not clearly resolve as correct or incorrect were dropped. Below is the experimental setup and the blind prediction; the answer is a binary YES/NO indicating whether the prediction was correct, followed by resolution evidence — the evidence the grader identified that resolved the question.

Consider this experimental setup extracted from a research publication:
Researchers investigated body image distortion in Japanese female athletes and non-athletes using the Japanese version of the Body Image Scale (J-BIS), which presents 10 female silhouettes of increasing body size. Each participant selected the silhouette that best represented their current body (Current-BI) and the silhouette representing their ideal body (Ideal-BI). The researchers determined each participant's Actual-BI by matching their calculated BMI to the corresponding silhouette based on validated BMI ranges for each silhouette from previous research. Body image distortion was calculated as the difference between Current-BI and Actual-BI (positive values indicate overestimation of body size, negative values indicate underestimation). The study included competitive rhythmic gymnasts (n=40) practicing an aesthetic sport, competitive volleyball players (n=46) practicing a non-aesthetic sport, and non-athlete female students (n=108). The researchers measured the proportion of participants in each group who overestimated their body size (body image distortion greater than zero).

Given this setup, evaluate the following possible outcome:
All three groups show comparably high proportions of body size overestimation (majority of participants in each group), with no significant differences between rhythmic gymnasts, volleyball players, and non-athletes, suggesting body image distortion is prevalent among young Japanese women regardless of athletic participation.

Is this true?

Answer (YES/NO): NO